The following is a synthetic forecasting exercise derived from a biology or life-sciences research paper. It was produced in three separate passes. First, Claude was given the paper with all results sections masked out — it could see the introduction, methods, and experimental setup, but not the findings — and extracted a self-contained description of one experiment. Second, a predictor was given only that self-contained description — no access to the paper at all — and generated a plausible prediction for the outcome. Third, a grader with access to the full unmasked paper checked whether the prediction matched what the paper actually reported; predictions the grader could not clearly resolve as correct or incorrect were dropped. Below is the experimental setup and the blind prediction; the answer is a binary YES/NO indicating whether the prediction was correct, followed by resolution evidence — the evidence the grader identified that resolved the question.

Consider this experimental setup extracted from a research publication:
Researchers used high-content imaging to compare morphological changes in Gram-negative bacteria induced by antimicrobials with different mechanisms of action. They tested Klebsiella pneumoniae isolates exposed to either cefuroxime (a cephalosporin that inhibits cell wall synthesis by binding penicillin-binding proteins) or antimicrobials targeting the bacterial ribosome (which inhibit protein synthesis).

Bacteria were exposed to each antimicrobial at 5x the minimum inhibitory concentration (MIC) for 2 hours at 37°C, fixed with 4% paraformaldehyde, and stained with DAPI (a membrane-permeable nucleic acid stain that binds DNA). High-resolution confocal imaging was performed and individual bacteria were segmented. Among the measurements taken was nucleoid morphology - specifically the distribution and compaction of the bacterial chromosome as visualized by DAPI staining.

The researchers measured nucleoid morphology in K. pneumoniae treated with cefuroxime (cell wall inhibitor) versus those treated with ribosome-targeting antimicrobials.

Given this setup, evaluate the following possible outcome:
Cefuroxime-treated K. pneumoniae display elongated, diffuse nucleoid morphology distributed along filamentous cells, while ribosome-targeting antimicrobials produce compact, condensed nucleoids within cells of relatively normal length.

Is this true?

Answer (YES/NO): YES